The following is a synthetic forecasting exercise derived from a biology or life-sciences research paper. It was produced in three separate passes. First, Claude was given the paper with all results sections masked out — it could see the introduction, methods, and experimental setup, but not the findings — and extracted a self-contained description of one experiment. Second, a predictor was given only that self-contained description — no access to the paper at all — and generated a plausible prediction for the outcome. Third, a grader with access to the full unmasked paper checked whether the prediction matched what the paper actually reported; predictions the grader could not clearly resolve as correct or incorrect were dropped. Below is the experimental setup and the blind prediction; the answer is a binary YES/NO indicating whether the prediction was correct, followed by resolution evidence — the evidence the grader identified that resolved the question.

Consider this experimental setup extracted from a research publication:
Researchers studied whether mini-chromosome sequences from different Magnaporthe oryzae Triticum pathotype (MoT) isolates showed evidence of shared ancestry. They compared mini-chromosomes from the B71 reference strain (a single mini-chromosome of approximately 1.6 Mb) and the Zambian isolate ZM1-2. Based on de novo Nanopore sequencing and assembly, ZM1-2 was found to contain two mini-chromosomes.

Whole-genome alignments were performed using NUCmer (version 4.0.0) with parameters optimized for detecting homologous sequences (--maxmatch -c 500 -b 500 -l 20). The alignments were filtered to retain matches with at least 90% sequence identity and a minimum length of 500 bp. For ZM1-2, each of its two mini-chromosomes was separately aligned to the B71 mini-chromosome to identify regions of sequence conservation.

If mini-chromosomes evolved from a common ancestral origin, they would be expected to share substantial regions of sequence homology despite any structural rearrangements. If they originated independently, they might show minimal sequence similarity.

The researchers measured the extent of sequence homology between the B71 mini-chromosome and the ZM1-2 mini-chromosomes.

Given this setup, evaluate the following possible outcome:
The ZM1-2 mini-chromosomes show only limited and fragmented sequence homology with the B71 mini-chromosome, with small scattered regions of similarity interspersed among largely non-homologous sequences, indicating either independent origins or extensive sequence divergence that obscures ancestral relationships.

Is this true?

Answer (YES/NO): NO